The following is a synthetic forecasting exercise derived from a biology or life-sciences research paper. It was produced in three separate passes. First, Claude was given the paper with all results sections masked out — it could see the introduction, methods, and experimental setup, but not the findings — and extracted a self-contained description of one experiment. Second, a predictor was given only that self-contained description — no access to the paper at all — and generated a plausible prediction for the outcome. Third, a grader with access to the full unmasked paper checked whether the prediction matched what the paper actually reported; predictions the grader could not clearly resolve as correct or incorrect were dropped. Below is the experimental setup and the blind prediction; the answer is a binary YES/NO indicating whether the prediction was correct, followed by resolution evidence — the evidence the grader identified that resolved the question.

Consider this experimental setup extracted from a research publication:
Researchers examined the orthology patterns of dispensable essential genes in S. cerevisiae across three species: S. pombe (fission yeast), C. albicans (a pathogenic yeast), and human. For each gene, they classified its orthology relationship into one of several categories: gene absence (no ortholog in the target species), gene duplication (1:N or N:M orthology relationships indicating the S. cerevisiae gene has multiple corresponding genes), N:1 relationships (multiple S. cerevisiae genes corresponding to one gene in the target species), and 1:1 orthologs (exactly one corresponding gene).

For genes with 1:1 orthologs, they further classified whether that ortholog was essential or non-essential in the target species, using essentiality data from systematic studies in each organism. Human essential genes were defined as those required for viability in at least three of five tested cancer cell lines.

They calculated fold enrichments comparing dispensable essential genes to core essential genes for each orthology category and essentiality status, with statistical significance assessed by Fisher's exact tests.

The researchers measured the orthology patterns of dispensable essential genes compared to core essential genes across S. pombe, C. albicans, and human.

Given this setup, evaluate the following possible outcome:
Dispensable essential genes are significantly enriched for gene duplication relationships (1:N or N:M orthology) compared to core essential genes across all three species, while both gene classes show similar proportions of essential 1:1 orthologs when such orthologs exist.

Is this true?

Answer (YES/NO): NO